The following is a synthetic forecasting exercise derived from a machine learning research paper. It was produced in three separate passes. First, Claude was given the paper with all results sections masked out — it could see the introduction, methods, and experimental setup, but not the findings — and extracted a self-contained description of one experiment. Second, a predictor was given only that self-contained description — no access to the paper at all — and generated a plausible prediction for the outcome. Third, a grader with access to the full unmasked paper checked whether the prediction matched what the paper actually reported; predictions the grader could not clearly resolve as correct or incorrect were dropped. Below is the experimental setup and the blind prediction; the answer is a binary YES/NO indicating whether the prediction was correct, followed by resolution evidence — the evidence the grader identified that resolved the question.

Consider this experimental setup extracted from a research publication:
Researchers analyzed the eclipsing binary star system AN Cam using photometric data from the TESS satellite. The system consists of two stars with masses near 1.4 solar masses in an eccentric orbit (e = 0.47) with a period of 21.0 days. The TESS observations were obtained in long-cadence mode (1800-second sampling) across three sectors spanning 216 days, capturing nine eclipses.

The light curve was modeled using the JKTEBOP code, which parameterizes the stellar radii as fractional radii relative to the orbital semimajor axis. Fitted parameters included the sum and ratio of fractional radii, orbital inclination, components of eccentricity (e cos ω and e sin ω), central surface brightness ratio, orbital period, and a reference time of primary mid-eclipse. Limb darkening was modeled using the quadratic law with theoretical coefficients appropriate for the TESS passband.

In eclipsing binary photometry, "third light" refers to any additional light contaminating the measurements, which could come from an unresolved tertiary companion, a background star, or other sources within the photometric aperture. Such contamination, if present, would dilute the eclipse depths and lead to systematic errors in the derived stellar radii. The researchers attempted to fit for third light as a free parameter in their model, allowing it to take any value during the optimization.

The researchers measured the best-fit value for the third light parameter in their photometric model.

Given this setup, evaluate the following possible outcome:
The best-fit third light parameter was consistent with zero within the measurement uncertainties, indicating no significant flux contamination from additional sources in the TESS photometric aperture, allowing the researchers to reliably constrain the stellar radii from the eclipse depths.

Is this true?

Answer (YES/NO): NO